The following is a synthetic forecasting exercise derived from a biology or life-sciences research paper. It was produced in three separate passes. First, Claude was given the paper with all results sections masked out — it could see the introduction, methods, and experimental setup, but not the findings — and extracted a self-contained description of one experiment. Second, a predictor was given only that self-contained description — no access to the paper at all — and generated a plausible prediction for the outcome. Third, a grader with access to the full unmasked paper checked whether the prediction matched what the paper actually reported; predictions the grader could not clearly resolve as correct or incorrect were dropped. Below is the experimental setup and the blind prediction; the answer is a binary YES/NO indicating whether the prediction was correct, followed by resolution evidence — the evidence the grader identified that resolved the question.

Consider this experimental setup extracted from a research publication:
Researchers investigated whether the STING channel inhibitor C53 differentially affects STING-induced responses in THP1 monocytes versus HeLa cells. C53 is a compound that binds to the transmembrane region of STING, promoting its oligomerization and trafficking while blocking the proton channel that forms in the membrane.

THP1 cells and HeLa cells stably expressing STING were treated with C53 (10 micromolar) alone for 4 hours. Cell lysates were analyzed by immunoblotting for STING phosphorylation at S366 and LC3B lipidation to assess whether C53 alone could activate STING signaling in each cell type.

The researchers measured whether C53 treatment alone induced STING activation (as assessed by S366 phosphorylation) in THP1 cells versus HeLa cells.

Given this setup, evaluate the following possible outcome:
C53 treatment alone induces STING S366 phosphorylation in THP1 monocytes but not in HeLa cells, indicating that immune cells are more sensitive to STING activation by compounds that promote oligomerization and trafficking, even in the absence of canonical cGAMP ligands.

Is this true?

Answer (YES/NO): NO